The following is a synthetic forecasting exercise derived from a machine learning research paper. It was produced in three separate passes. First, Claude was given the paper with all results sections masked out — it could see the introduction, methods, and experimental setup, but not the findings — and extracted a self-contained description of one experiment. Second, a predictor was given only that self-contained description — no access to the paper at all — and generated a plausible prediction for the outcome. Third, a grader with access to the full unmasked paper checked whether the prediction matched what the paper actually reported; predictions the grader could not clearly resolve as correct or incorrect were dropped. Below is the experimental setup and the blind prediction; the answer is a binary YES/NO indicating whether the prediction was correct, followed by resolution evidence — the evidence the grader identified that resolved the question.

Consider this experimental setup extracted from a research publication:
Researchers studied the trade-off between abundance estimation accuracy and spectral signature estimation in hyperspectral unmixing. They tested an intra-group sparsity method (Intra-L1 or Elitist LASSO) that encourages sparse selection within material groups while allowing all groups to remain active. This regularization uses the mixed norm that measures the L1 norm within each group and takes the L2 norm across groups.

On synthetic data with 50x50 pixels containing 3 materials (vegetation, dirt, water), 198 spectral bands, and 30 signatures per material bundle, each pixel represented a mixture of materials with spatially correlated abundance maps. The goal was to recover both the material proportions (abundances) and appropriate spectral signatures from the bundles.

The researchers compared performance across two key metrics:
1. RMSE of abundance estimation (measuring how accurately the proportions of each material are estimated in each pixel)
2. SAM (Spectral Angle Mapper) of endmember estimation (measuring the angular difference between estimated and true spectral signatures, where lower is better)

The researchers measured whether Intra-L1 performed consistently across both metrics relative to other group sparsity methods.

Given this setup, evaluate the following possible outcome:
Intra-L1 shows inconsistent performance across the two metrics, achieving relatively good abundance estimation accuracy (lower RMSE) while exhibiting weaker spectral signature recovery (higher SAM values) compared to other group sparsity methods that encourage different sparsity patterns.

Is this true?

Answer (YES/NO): NO